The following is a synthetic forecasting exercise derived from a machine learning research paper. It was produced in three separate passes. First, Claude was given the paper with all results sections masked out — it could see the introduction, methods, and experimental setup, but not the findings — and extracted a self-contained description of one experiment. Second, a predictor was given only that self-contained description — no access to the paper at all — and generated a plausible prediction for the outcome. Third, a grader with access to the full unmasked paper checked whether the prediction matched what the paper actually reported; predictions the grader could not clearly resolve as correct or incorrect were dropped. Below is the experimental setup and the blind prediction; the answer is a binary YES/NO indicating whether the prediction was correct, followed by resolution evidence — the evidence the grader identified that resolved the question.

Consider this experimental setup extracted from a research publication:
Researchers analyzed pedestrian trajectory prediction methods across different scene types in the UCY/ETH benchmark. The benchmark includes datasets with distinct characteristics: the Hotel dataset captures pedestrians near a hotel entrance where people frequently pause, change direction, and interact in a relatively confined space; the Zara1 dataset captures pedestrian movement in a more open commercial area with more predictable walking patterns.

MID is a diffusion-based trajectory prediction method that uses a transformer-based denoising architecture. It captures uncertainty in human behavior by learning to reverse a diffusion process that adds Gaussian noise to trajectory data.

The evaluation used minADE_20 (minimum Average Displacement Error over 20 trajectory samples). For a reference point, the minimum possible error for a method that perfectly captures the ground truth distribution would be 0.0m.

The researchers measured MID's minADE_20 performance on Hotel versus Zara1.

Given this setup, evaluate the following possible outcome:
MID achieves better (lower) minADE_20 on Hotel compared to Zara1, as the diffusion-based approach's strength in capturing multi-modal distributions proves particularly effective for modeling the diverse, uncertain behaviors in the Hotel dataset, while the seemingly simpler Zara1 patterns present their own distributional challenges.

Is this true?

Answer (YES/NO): YES